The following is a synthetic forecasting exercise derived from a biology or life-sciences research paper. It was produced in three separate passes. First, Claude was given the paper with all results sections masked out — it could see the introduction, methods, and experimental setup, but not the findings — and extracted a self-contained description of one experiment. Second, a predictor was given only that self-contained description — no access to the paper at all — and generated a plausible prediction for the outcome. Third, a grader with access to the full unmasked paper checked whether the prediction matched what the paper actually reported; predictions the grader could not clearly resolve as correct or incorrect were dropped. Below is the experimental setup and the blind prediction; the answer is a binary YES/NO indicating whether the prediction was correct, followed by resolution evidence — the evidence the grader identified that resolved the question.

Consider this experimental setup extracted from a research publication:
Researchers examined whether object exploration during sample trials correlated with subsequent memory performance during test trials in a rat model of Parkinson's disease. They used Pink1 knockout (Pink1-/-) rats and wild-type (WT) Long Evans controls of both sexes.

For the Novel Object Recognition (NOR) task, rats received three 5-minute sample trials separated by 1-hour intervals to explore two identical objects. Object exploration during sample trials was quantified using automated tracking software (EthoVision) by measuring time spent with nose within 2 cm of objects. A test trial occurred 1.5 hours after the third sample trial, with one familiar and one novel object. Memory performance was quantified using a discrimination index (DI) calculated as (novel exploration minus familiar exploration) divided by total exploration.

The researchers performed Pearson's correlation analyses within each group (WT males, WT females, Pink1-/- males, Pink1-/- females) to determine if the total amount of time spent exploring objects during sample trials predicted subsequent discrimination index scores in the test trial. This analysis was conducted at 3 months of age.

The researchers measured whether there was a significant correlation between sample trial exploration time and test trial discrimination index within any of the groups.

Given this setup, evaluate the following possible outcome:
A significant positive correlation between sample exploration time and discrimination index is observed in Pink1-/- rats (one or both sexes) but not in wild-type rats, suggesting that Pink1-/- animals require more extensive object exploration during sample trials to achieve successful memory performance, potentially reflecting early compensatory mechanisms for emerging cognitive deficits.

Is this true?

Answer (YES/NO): NO